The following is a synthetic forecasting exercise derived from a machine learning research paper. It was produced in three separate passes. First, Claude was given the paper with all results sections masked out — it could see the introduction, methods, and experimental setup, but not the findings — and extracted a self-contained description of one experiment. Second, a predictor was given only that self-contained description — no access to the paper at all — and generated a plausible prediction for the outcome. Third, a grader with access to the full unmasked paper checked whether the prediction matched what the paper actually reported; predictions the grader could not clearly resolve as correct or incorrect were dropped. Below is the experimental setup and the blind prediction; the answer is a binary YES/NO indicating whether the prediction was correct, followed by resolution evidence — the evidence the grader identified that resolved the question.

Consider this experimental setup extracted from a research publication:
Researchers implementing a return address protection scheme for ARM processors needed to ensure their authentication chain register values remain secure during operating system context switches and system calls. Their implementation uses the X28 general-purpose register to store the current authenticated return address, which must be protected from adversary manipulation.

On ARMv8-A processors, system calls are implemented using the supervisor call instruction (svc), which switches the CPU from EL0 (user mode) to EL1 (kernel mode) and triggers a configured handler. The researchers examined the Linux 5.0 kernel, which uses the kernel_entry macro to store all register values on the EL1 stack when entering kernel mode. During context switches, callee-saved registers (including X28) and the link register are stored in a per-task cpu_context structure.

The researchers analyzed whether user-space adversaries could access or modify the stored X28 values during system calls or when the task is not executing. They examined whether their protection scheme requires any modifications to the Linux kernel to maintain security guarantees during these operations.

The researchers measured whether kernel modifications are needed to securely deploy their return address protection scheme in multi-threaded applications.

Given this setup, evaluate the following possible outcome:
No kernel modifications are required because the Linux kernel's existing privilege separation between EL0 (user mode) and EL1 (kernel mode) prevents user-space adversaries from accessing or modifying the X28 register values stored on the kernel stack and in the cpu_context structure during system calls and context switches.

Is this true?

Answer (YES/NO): YES